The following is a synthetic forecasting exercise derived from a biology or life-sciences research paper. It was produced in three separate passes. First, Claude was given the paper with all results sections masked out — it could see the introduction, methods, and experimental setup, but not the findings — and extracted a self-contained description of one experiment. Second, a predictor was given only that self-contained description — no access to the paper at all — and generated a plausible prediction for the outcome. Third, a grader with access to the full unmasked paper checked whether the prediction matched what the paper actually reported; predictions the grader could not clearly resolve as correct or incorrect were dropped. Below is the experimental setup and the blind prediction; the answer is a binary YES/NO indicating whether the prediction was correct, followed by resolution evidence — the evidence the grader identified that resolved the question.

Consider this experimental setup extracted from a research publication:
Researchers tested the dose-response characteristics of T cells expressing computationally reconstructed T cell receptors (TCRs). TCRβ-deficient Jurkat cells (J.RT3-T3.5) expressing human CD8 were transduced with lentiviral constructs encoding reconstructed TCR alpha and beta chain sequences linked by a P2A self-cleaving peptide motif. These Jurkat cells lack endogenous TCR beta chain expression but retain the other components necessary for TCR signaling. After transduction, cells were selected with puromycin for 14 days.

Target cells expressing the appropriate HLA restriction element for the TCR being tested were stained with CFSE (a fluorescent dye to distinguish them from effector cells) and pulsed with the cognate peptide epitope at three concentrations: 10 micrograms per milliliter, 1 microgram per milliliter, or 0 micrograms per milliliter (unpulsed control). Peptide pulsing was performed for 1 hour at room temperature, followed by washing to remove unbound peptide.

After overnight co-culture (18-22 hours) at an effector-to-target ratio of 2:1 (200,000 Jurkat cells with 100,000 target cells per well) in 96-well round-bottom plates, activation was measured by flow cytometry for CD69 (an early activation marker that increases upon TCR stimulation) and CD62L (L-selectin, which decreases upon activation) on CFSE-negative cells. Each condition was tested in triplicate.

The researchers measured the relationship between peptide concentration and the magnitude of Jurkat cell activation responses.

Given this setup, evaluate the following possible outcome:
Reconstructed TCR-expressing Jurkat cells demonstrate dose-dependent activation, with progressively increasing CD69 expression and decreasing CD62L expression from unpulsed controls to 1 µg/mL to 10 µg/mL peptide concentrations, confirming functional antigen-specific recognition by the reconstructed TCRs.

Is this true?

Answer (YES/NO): YES